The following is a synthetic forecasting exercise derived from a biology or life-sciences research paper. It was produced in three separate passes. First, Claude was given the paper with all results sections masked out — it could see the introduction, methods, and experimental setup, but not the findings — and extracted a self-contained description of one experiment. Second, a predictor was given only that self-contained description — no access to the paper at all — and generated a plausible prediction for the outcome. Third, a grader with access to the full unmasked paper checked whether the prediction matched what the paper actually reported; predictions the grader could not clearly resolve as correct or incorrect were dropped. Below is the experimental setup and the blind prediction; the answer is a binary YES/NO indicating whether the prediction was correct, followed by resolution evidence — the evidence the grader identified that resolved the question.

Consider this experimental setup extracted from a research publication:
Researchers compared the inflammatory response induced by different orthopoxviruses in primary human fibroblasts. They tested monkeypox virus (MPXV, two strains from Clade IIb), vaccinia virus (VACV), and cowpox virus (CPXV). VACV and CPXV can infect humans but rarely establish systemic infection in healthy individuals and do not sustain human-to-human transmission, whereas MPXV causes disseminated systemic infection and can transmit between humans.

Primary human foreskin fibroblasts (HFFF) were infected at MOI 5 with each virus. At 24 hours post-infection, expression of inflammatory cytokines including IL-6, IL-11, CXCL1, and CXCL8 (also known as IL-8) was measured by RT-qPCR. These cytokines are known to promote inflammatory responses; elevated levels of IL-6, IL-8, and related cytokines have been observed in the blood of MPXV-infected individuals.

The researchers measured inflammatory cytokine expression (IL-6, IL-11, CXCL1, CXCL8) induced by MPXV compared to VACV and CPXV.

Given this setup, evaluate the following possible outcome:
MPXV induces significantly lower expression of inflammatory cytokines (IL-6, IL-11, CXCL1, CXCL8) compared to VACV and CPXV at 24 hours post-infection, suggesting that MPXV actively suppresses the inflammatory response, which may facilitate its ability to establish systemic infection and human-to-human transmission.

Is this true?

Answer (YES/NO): NO